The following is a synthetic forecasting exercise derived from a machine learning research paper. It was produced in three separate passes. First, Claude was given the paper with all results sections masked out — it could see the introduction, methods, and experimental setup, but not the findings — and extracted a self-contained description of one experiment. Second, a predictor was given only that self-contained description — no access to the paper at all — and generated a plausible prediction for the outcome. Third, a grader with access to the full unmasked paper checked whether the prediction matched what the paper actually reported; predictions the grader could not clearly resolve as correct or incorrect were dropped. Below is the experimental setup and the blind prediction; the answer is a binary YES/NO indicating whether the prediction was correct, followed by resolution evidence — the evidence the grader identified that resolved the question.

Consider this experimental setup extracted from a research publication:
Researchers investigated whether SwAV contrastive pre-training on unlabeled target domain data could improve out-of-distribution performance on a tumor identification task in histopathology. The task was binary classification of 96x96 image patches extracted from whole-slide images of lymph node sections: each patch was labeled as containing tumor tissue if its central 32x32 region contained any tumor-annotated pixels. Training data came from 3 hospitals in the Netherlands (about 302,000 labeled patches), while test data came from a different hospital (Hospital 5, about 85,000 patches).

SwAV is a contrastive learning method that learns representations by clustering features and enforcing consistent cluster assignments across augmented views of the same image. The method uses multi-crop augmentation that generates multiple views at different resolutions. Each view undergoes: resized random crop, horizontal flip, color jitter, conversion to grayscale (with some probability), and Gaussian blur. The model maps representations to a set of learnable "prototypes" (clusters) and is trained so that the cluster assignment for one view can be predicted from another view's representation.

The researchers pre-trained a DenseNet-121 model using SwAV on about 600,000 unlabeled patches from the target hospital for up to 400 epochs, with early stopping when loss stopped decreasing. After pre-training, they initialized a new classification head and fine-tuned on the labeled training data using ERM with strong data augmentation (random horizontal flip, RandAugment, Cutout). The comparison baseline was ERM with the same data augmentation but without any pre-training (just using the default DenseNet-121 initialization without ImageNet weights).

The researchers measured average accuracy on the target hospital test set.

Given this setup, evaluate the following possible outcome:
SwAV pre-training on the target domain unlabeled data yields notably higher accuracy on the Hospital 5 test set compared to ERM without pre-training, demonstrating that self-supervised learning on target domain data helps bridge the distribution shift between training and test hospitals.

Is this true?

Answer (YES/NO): YES